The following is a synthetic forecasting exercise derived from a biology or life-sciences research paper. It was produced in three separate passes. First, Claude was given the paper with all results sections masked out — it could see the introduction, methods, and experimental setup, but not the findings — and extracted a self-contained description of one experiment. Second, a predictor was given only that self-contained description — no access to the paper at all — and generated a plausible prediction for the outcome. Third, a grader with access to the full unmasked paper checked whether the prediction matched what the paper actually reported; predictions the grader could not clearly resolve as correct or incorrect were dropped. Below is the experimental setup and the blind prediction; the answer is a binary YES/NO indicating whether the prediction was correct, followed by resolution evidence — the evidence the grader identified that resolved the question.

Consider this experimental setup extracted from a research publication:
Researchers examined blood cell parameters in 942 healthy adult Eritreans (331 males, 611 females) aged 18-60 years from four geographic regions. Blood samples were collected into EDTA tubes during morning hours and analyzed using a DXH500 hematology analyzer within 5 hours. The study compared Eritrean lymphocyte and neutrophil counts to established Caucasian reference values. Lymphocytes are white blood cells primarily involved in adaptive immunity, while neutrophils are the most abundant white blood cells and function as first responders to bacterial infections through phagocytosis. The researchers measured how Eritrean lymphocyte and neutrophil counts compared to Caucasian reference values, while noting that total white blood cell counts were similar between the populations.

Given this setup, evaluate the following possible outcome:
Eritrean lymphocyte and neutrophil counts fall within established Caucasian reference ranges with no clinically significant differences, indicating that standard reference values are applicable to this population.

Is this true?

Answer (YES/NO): NO